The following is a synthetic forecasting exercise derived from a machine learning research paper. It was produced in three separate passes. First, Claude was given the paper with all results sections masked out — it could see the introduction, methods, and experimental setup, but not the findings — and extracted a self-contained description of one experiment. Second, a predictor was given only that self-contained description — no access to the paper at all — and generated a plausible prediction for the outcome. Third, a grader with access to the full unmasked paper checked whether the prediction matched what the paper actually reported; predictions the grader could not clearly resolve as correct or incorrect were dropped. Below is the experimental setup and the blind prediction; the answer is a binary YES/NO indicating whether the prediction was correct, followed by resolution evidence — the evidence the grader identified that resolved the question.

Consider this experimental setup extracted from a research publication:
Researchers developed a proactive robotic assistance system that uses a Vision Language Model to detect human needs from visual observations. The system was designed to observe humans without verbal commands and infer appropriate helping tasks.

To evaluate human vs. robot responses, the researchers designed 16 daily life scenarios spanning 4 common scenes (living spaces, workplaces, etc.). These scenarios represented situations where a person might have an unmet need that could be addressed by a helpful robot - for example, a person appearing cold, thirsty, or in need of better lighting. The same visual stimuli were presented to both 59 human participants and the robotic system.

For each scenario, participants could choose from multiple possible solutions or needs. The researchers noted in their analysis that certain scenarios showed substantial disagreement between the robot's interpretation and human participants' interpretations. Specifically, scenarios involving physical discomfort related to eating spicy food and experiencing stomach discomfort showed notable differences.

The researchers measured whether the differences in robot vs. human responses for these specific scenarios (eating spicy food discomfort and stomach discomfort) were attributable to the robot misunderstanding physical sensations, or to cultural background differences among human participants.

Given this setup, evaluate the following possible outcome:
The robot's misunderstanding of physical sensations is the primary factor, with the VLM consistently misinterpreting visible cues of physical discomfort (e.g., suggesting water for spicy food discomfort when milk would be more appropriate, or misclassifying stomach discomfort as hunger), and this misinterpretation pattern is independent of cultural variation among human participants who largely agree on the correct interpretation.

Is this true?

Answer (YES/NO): NO